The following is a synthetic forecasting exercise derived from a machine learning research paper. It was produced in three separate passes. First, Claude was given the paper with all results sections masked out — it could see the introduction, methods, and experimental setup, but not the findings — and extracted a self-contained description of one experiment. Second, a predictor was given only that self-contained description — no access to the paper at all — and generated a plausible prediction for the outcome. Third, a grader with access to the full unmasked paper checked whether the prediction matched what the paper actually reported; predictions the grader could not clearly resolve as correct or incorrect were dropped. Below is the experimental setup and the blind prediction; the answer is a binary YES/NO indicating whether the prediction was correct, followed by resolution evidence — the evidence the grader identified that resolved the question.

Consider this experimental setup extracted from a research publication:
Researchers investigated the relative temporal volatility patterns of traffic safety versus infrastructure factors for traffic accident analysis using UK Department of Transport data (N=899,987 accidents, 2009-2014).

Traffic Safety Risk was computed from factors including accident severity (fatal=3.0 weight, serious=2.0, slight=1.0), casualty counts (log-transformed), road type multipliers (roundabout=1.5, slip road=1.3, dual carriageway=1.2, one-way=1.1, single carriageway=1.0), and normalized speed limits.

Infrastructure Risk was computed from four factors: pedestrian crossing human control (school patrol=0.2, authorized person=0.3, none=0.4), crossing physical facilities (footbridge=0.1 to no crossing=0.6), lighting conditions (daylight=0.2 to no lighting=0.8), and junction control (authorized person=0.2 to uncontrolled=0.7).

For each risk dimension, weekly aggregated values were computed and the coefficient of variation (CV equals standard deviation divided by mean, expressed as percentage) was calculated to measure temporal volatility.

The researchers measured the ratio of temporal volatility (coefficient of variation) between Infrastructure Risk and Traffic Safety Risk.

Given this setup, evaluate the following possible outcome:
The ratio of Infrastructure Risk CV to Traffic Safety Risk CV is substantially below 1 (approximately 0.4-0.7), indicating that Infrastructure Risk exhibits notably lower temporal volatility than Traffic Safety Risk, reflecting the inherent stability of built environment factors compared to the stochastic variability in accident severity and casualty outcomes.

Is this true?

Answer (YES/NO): NO